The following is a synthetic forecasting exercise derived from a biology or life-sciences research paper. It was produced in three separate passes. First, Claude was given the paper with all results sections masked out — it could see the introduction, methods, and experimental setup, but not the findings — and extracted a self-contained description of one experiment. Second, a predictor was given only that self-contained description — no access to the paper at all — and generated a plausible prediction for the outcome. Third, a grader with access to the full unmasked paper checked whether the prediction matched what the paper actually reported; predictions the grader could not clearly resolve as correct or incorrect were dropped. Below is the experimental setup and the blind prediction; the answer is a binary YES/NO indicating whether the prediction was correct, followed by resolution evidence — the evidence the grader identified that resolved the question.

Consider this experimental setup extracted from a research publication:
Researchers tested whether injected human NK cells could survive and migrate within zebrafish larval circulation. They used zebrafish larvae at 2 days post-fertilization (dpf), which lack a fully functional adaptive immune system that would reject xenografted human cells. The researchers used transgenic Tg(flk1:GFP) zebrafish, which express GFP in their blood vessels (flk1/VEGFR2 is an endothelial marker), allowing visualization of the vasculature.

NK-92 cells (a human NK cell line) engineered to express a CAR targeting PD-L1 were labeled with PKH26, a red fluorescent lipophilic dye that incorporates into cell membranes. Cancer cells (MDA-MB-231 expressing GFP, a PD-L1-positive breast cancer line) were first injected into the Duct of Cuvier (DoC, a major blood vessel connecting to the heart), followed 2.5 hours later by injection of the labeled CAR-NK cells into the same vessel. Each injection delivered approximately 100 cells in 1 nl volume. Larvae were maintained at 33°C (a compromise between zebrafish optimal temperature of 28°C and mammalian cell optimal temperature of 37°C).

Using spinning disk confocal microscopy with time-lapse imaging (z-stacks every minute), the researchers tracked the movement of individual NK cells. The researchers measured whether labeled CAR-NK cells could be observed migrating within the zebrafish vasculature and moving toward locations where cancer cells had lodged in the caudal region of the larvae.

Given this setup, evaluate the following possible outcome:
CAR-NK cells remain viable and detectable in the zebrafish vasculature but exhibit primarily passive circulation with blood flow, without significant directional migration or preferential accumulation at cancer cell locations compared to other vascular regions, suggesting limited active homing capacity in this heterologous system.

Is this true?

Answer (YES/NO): NO